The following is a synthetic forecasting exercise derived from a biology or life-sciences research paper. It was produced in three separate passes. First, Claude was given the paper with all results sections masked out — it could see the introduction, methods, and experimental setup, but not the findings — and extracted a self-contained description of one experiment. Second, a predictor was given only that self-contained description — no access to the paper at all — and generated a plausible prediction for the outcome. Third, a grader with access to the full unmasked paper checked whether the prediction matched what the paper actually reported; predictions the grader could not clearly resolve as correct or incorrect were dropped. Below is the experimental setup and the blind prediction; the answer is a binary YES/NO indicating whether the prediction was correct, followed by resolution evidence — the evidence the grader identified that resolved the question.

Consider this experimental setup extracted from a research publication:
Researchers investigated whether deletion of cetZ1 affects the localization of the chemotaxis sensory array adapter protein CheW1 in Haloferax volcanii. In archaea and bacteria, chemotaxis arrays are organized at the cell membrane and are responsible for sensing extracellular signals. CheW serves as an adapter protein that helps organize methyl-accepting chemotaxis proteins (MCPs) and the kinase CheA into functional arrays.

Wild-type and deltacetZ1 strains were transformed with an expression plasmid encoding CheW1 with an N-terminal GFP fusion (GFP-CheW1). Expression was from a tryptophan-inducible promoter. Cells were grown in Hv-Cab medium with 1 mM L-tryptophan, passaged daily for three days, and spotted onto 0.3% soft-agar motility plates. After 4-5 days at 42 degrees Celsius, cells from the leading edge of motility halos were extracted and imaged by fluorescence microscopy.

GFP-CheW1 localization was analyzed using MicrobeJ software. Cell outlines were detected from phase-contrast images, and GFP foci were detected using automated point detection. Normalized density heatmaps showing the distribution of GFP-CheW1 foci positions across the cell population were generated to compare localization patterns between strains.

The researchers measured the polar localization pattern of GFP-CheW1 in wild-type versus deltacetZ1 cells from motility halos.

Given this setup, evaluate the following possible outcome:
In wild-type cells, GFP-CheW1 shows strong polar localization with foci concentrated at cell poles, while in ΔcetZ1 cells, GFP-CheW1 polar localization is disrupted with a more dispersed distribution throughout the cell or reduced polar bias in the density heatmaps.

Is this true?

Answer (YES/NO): YES